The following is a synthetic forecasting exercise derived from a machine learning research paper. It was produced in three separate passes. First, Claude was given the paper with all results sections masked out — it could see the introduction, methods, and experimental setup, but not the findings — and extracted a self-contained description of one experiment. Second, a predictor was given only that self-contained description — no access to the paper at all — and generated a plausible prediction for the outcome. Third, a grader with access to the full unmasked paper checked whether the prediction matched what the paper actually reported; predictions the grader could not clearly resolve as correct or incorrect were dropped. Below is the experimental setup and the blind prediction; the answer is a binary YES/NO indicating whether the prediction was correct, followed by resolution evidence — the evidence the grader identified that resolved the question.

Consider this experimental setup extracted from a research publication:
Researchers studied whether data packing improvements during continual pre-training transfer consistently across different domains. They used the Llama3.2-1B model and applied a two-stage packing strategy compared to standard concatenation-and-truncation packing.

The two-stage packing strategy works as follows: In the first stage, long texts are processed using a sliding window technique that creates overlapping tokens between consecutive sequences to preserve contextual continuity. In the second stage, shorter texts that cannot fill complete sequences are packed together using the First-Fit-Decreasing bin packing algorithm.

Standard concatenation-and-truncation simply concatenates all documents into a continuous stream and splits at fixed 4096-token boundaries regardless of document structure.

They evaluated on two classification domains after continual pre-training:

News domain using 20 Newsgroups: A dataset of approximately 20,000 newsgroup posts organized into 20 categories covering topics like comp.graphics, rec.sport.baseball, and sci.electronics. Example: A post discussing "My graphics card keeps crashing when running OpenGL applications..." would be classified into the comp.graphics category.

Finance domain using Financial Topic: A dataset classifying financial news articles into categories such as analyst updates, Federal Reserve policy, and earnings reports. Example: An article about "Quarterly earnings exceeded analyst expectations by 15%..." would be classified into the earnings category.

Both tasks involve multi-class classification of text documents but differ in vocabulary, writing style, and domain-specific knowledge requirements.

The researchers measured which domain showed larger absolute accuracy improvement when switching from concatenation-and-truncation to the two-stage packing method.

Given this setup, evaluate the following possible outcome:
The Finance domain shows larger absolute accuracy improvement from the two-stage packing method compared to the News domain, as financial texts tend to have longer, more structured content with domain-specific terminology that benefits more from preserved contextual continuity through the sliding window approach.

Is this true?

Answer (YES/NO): YES